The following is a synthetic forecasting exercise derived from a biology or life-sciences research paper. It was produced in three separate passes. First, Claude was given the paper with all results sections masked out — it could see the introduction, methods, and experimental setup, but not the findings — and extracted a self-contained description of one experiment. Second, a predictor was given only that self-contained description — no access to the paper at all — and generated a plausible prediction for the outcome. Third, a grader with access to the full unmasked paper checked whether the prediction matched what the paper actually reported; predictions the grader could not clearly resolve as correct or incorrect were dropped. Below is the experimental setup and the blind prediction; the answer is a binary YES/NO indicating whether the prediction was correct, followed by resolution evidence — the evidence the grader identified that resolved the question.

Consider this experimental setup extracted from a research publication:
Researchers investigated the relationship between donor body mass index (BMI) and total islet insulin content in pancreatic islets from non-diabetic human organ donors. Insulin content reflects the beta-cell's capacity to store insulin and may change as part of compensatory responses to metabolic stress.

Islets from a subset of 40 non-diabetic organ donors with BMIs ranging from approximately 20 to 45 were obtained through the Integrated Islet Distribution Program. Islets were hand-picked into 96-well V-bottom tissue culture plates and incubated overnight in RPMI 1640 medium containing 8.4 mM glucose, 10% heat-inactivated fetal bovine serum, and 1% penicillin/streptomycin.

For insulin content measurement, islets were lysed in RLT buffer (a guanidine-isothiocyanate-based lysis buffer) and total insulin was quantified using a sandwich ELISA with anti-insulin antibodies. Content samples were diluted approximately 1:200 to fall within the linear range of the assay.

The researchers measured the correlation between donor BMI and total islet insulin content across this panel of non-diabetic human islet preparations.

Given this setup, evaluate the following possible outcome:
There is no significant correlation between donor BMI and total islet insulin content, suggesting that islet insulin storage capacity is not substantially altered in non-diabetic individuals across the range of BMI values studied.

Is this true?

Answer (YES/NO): NO